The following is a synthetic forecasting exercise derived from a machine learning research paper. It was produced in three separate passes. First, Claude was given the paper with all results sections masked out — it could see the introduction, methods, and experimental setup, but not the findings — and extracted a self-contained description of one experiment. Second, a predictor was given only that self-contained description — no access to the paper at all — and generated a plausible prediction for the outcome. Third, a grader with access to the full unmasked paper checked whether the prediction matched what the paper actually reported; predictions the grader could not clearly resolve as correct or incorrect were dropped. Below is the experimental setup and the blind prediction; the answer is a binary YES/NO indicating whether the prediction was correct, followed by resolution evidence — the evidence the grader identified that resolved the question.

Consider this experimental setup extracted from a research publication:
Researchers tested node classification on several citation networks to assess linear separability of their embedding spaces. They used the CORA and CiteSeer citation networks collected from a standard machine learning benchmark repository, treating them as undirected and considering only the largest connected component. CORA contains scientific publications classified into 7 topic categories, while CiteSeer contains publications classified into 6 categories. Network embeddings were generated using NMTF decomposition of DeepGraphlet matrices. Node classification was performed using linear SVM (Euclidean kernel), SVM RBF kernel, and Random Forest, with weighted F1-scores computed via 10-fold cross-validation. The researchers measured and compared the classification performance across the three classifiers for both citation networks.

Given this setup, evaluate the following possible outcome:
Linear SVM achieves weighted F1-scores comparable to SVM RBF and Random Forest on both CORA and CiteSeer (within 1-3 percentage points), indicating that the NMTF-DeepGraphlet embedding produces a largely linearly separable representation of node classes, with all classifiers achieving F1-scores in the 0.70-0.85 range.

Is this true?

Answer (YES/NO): NO